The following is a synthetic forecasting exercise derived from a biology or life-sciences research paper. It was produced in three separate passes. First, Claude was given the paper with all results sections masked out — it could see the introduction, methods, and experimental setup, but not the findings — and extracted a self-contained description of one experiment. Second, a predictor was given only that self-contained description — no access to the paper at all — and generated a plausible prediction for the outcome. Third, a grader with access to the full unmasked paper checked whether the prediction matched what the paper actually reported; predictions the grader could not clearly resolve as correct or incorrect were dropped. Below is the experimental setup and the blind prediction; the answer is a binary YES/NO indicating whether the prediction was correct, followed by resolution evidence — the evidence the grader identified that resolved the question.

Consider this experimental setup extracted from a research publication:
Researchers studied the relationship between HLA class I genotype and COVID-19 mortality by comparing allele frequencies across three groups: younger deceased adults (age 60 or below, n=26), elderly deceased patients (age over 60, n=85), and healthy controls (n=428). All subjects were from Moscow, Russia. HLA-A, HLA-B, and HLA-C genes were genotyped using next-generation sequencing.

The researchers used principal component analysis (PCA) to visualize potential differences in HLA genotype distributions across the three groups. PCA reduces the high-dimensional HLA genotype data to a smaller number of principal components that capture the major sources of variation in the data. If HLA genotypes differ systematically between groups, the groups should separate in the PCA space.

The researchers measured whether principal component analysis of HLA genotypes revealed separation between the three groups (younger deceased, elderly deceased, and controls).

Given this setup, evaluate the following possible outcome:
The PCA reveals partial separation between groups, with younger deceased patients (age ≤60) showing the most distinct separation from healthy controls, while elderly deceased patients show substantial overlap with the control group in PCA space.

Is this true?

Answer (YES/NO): YES